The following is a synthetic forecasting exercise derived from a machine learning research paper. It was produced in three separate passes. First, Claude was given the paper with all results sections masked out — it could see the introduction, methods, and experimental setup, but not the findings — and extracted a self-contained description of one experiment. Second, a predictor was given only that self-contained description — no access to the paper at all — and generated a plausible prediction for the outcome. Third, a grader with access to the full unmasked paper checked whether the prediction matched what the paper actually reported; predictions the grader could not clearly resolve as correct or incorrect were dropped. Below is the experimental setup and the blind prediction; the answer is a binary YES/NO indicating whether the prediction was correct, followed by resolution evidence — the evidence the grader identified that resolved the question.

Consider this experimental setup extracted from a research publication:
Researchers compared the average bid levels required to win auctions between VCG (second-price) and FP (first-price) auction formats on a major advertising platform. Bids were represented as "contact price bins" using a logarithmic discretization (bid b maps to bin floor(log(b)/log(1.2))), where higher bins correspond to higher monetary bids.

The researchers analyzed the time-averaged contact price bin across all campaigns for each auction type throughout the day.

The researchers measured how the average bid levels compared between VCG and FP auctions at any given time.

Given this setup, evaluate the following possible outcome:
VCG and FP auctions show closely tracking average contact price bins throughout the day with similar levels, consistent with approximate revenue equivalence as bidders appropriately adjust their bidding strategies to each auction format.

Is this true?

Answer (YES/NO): NO